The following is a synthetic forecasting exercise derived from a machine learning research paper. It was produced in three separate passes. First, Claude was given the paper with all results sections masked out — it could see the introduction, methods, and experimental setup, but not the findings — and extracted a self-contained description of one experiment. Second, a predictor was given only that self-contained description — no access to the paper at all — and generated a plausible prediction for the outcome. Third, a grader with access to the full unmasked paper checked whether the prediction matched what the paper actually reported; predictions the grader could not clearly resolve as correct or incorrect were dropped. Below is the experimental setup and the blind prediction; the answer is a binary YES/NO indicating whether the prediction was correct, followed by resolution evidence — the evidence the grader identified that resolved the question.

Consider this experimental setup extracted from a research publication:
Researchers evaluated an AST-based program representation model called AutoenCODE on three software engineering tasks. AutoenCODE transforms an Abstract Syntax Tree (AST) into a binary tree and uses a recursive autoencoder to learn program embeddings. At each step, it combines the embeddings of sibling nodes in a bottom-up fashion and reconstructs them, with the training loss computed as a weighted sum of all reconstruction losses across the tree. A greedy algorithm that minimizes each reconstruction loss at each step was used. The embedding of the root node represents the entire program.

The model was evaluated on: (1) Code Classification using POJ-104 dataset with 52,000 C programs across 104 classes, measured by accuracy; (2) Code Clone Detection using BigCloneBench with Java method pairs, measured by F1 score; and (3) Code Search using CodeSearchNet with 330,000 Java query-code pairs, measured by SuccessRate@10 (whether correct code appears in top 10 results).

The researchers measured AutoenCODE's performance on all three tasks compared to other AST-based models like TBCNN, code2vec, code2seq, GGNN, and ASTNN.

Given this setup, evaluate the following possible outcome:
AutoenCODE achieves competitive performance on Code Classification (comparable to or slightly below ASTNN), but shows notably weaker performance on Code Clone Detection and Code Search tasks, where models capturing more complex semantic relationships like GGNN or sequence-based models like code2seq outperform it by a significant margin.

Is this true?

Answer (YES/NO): NO